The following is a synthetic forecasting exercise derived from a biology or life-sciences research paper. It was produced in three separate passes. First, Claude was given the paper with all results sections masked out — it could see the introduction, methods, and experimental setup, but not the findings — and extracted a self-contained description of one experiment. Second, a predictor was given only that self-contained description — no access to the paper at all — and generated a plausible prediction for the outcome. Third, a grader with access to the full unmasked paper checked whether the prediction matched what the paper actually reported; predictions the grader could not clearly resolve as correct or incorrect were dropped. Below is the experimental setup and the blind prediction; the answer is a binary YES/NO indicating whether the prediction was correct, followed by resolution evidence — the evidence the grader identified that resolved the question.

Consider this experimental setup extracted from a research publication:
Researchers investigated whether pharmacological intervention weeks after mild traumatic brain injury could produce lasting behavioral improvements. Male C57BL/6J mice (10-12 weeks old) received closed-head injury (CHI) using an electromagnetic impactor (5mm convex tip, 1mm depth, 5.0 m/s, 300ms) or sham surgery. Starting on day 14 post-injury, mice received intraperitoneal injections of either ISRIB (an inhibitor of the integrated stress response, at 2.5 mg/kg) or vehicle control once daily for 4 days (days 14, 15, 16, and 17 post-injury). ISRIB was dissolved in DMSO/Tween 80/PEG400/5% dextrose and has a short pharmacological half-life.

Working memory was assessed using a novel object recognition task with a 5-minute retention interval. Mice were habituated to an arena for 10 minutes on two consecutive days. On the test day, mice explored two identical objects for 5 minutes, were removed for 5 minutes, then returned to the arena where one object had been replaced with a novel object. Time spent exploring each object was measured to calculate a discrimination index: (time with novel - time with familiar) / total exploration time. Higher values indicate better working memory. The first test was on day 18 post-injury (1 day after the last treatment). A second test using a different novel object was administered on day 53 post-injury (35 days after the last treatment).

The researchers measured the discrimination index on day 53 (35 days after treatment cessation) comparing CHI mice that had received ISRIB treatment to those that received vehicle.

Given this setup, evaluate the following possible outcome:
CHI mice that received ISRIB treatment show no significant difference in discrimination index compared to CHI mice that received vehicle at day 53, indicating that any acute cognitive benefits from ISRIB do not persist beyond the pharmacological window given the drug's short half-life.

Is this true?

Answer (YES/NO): NO